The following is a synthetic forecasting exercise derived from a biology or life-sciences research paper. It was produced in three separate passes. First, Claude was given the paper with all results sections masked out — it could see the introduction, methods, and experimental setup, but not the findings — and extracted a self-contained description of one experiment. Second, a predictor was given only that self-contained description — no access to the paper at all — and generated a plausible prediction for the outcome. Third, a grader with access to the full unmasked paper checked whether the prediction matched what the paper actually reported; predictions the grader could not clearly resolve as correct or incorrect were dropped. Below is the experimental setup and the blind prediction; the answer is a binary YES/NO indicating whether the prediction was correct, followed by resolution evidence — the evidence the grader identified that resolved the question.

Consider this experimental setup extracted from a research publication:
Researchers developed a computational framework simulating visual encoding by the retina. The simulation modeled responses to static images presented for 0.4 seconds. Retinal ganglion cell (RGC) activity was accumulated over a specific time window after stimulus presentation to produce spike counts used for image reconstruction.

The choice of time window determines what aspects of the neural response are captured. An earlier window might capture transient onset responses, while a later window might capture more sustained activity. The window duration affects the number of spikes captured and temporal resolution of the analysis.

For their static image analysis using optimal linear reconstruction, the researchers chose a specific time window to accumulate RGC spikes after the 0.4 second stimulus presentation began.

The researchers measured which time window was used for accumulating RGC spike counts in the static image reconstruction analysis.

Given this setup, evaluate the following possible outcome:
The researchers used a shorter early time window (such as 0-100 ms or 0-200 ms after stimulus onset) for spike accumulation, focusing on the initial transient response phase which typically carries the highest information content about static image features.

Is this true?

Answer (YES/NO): NO